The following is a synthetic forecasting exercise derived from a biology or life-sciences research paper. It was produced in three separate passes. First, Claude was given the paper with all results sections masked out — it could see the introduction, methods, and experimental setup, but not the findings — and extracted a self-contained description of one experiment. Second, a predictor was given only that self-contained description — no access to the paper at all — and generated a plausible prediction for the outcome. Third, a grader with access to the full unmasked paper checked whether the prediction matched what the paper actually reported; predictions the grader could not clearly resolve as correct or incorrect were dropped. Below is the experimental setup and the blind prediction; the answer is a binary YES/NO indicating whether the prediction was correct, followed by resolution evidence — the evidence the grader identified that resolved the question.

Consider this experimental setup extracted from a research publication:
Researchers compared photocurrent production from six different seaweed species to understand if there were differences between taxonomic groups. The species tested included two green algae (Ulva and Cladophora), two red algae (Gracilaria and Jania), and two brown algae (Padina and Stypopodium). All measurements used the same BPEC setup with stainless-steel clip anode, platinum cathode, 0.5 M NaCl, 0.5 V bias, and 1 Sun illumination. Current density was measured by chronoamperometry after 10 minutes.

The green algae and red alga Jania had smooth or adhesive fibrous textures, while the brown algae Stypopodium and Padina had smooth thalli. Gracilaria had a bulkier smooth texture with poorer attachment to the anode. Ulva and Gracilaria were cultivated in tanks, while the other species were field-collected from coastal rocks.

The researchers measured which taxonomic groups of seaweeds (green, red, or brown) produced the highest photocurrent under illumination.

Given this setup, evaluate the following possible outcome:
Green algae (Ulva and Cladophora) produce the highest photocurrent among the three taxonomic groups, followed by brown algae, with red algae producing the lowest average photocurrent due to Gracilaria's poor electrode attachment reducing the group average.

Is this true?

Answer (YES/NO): NO